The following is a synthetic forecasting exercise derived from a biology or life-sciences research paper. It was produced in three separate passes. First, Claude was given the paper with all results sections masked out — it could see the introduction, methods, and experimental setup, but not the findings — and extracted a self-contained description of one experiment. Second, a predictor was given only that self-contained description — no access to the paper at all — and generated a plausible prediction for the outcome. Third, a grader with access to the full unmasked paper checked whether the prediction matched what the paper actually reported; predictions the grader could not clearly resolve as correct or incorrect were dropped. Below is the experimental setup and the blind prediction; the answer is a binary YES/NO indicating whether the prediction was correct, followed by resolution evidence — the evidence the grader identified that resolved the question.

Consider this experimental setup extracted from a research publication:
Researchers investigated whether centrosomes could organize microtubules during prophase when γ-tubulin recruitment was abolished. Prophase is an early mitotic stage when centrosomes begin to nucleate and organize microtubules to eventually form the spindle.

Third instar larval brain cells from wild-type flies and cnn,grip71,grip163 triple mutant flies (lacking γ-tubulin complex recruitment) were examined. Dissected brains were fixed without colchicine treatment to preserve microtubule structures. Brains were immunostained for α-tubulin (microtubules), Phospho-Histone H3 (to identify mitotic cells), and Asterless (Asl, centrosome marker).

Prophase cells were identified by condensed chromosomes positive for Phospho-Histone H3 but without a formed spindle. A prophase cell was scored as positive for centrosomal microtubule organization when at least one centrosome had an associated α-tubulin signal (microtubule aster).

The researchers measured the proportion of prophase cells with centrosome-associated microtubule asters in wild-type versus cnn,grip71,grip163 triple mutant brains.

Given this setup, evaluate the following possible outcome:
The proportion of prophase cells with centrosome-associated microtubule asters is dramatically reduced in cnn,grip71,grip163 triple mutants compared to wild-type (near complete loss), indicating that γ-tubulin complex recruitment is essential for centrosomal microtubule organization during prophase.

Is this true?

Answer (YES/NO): NO